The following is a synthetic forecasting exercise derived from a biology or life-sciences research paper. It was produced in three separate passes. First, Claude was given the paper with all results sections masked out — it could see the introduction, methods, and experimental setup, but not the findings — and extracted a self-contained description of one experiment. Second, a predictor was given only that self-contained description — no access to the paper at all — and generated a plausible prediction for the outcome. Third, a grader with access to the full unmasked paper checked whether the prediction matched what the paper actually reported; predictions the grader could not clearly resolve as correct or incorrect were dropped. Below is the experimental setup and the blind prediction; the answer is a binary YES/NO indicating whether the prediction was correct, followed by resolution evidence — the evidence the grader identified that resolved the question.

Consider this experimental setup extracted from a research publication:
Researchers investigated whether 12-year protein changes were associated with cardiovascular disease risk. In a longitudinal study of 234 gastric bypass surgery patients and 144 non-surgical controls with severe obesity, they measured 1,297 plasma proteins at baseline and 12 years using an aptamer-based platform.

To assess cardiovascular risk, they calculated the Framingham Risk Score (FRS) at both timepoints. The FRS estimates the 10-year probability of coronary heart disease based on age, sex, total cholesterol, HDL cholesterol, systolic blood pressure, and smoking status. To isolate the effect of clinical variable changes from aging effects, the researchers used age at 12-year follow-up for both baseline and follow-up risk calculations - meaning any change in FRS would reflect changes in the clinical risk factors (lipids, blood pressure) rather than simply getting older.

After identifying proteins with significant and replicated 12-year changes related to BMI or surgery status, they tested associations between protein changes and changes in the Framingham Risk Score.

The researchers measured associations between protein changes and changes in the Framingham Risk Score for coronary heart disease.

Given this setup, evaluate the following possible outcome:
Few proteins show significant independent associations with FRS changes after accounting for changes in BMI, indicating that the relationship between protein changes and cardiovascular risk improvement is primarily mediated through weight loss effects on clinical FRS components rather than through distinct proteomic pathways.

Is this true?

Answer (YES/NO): NO